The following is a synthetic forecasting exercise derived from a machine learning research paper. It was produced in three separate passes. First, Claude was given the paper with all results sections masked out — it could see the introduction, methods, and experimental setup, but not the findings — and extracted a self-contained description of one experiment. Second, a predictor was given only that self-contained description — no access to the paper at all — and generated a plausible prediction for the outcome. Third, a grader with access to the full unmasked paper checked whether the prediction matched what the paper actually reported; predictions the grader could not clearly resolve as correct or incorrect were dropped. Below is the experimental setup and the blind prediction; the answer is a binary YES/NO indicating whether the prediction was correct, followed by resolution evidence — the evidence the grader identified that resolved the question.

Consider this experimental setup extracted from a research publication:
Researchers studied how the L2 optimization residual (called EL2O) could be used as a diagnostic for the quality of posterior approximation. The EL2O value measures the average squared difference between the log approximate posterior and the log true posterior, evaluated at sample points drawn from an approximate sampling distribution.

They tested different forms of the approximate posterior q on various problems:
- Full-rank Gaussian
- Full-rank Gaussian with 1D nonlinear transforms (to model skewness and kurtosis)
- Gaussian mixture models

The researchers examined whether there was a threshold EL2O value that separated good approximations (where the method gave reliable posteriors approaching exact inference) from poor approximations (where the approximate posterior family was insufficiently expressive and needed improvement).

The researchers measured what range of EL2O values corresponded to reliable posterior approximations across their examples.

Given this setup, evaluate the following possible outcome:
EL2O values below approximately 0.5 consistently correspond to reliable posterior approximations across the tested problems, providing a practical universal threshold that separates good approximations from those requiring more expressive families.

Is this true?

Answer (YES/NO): NO